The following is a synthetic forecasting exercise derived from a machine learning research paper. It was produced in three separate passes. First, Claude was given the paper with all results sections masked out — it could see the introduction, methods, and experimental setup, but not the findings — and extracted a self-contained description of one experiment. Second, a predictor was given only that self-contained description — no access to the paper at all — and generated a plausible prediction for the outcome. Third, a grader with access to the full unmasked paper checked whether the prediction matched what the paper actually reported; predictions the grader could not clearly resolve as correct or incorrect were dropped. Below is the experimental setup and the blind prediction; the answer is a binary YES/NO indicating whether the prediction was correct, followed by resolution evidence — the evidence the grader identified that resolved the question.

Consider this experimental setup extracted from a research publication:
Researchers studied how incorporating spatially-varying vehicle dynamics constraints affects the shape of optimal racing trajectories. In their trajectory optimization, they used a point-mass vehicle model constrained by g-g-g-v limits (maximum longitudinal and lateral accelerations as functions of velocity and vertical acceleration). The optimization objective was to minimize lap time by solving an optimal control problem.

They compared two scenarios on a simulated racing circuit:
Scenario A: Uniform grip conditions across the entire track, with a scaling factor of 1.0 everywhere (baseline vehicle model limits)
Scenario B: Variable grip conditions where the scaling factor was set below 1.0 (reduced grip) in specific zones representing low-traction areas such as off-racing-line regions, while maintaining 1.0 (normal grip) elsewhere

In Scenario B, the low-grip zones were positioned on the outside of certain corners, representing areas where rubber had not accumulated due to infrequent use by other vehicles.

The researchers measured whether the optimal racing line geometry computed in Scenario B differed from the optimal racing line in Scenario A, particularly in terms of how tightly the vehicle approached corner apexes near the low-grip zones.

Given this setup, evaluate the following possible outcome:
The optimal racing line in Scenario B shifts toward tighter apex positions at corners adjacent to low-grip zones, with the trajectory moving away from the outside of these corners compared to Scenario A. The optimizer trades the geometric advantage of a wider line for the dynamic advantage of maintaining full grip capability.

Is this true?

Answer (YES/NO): YES